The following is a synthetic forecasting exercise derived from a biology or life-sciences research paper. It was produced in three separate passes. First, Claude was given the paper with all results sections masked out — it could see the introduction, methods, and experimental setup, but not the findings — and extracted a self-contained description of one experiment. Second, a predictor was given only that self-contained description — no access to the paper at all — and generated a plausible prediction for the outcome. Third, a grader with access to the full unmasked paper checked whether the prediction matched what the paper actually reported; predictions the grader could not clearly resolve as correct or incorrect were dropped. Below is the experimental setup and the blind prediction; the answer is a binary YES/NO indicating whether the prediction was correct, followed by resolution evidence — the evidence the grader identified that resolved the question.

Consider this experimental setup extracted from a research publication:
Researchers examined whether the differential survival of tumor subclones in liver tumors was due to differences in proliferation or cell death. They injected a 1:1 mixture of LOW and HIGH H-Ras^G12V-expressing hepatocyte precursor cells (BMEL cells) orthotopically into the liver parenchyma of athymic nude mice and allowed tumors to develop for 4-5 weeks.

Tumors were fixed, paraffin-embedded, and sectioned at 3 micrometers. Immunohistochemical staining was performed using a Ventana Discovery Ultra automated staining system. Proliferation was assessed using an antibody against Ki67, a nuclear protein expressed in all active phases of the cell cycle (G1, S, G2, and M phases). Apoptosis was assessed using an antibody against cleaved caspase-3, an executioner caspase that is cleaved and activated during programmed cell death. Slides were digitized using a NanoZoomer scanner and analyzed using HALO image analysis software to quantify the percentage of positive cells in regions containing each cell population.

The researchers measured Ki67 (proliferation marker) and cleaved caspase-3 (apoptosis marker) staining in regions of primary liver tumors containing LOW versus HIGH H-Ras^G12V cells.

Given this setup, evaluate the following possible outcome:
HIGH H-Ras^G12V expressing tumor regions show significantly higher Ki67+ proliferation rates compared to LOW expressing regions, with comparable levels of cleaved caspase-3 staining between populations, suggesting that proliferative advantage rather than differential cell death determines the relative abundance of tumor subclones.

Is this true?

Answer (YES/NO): NO